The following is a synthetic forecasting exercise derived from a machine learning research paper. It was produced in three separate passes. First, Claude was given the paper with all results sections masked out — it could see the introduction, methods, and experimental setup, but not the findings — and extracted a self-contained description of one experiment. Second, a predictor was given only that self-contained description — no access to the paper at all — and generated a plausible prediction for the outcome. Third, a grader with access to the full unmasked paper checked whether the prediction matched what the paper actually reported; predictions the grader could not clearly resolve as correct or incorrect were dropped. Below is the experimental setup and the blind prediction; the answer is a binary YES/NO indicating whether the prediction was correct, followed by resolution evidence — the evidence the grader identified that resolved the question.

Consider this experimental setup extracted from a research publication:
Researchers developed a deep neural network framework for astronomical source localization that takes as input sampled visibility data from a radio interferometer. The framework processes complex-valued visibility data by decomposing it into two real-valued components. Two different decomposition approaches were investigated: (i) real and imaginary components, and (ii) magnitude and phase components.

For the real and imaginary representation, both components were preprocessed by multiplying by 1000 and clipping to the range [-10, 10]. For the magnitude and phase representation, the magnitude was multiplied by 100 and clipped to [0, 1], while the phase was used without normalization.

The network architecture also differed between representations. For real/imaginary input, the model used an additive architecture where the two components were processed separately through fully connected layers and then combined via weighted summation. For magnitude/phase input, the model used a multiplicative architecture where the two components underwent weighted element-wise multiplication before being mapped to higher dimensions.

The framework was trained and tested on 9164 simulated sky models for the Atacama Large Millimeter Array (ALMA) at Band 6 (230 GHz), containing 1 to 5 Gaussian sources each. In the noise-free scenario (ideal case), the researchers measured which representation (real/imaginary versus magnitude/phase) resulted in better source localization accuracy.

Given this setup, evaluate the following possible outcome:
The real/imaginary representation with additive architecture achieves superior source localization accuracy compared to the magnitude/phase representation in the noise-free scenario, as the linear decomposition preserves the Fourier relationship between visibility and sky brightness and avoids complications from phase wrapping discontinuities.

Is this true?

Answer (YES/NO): YES